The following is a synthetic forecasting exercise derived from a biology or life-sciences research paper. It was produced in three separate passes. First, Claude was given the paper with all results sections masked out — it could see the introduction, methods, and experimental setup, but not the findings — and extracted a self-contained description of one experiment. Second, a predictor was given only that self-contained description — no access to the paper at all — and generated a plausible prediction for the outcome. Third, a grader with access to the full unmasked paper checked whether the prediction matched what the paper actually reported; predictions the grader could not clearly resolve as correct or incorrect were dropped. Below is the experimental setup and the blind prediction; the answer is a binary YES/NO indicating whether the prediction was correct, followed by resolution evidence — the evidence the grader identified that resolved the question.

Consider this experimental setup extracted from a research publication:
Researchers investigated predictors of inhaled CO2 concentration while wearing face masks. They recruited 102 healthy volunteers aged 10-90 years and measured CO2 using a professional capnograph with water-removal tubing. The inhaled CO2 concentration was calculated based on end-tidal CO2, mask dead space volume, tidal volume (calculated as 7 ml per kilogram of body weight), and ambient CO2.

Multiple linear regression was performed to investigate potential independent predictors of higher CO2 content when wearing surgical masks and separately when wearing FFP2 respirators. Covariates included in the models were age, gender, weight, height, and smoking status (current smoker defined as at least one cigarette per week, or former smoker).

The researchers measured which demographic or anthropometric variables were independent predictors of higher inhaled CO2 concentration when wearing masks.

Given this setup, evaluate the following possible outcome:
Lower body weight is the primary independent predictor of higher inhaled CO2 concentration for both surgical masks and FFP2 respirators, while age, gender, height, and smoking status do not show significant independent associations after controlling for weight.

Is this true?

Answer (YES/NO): NO